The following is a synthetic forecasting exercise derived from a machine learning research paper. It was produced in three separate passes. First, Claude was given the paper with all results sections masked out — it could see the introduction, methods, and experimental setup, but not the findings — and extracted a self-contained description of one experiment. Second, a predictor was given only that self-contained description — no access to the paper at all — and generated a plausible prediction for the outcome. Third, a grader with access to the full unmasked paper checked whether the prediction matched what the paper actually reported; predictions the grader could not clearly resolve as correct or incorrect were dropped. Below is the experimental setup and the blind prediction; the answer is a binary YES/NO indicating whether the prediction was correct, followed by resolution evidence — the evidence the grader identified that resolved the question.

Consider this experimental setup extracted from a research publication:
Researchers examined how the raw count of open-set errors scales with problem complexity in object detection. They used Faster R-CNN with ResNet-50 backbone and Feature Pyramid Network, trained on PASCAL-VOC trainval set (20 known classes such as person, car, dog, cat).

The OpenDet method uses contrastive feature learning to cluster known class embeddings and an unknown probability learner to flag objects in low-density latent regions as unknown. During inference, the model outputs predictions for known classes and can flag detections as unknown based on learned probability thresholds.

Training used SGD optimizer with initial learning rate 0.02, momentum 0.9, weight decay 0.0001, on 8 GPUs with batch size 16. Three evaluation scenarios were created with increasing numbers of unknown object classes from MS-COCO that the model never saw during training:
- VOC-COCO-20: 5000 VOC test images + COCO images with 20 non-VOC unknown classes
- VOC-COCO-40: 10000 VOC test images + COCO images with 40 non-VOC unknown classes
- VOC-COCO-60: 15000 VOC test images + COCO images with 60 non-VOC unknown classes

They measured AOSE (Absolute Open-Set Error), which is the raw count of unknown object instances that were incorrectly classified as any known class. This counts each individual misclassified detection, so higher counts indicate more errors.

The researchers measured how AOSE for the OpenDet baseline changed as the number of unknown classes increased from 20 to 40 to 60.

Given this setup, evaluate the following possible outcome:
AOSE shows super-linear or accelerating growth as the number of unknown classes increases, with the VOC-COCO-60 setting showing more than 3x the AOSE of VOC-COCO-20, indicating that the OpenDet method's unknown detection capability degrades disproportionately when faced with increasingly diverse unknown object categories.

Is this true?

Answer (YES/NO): NO